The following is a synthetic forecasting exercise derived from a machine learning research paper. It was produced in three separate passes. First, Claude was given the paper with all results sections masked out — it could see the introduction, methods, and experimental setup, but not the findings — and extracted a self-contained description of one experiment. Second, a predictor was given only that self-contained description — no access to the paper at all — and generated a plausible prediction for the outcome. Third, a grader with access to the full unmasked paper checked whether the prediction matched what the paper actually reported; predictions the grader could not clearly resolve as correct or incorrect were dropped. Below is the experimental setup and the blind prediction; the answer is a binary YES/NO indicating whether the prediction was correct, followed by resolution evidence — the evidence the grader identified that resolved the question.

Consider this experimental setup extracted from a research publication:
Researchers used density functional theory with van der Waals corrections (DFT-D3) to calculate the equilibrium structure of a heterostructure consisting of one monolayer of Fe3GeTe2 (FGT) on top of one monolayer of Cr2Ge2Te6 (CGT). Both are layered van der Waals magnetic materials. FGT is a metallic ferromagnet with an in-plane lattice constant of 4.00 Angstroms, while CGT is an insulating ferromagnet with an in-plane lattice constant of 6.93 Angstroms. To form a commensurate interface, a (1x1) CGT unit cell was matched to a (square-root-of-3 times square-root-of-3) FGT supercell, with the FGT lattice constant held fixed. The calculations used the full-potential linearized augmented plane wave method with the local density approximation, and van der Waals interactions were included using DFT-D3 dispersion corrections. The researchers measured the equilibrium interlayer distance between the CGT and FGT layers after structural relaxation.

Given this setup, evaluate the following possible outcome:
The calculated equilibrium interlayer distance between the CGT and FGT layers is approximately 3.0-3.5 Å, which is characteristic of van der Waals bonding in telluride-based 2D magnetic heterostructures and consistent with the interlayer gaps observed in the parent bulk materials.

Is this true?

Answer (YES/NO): NO